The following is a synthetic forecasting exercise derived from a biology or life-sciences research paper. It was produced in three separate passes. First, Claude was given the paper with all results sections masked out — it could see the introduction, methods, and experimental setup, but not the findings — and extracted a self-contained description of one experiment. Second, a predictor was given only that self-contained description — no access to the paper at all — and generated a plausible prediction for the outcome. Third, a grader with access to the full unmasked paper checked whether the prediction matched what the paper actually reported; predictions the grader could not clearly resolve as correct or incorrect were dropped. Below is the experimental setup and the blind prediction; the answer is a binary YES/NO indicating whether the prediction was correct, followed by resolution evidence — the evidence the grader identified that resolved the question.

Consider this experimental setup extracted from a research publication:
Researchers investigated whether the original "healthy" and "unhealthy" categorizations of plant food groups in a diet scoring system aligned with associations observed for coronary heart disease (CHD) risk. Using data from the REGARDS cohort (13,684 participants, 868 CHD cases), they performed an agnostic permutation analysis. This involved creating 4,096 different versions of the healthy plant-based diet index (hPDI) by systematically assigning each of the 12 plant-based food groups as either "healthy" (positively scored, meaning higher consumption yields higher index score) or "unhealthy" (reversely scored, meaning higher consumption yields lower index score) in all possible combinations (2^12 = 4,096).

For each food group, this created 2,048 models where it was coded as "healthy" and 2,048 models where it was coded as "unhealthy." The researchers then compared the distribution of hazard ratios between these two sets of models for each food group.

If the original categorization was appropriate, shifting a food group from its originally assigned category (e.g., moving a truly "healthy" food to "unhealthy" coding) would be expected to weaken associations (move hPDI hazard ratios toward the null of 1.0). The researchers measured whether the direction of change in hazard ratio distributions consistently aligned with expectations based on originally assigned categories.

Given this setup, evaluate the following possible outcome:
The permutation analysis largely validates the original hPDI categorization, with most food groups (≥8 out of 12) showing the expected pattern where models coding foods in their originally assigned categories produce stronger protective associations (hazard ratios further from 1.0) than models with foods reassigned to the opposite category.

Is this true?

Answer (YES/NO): NO